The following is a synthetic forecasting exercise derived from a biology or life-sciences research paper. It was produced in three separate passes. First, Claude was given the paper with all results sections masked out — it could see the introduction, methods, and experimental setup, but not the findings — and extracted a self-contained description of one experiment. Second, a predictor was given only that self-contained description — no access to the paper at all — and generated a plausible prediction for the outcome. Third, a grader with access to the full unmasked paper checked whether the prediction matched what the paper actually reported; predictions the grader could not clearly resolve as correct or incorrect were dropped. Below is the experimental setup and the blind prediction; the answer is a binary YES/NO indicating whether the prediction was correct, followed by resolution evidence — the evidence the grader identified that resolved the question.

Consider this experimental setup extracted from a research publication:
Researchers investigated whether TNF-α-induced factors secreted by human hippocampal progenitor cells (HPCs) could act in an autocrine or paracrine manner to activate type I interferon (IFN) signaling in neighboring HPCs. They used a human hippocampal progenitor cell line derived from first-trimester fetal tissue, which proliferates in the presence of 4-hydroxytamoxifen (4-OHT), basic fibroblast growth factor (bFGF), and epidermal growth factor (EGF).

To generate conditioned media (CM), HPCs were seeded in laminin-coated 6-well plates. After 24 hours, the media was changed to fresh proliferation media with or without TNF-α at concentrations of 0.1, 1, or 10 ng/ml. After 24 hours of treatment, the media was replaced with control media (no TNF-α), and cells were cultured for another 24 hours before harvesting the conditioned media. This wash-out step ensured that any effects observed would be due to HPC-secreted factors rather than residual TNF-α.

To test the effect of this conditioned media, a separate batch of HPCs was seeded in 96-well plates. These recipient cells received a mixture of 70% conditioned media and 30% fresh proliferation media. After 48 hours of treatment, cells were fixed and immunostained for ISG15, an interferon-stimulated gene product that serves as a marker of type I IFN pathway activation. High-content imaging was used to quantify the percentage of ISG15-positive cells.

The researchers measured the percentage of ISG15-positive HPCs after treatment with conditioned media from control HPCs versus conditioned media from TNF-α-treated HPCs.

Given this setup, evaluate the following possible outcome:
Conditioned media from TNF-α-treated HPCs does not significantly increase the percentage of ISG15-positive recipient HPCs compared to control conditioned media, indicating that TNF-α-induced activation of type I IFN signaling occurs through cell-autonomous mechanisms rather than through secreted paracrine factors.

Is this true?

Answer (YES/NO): NO